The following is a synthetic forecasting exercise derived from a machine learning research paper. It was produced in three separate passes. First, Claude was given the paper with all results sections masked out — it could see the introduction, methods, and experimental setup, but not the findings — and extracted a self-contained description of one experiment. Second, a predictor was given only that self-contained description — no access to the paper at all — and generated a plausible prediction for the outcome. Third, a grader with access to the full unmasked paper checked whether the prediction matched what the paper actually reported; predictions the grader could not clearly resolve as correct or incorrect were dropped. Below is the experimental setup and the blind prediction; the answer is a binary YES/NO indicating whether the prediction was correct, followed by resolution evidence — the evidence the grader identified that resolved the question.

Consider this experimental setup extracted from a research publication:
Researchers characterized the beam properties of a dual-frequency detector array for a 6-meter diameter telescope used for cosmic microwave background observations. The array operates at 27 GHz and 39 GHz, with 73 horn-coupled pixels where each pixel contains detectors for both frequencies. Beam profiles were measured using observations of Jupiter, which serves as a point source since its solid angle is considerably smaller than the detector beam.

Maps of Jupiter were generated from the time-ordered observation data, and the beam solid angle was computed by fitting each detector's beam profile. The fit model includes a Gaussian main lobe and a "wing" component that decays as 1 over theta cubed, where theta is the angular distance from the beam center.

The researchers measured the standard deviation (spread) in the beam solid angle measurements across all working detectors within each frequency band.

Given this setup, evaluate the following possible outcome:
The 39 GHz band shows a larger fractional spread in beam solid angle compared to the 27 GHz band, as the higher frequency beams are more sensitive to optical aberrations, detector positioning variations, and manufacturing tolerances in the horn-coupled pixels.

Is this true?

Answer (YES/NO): YES